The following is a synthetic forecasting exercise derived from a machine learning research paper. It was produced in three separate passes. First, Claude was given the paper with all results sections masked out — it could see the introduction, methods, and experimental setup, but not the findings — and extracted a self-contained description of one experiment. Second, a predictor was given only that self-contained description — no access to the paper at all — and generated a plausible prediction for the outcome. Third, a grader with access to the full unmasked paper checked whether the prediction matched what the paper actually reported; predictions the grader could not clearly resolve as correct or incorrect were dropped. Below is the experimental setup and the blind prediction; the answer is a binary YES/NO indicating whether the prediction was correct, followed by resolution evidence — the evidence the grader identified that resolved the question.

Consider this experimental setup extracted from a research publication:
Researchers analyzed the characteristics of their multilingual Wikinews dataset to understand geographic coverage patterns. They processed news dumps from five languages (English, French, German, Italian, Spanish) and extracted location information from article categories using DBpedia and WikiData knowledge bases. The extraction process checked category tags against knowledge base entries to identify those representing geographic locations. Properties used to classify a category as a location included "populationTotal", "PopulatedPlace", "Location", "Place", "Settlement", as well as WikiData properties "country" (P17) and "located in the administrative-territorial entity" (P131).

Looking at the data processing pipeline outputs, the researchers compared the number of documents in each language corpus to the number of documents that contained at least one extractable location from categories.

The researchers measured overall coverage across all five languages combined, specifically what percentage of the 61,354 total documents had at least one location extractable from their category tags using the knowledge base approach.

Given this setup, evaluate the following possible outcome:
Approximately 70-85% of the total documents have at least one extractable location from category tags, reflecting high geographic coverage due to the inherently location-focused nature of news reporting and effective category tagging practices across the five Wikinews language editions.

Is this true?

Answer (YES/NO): NO